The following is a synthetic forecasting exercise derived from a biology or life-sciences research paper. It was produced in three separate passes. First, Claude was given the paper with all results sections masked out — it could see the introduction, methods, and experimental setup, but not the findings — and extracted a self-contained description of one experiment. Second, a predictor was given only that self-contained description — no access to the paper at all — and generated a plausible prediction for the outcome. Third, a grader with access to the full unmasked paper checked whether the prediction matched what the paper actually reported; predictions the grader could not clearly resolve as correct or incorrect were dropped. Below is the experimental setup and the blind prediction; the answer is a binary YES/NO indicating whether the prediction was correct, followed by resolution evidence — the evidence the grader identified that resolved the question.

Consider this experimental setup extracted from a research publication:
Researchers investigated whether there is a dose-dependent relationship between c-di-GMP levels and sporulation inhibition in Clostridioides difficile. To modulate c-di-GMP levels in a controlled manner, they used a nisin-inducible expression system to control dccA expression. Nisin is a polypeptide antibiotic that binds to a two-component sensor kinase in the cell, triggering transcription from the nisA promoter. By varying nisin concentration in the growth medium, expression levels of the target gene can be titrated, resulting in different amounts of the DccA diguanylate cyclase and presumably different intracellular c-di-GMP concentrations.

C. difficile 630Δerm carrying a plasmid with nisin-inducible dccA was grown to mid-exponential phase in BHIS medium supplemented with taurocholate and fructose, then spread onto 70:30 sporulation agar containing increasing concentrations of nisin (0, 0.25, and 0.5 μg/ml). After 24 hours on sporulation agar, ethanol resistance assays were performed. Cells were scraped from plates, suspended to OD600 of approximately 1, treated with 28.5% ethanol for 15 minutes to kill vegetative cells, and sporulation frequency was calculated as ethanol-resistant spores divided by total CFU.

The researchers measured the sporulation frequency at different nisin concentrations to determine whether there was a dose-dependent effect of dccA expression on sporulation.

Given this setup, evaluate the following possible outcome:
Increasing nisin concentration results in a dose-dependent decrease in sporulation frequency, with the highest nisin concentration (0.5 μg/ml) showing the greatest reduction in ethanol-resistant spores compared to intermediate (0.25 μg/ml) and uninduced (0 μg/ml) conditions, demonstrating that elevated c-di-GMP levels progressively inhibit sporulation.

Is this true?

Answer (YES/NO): YES